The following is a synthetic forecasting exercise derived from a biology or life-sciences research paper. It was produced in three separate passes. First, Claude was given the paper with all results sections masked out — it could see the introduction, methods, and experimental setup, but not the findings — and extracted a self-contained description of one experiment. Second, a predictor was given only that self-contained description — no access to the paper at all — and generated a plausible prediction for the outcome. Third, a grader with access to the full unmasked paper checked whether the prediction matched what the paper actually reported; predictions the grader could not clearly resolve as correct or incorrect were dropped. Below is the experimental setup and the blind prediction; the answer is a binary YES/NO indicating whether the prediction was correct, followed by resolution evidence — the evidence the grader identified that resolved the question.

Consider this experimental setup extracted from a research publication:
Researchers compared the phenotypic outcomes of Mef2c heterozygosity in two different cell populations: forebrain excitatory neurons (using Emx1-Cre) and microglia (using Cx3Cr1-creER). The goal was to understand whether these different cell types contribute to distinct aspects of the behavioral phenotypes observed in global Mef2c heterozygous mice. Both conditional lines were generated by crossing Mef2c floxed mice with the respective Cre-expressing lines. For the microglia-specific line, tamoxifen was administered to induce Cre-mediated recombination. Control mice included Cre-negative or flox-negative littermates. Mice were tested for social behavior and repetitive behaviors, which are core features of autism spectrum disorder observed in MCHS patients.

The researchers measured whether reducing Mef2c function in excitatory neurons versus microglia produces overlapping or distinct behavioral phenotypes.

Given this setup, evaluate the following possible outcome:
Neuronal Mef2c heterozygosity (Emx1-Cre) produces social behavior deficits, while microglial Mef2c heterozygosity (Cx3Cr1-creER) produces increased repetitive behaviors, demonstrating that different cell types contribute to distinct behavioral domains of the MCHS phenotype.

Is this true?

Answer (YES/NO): NO